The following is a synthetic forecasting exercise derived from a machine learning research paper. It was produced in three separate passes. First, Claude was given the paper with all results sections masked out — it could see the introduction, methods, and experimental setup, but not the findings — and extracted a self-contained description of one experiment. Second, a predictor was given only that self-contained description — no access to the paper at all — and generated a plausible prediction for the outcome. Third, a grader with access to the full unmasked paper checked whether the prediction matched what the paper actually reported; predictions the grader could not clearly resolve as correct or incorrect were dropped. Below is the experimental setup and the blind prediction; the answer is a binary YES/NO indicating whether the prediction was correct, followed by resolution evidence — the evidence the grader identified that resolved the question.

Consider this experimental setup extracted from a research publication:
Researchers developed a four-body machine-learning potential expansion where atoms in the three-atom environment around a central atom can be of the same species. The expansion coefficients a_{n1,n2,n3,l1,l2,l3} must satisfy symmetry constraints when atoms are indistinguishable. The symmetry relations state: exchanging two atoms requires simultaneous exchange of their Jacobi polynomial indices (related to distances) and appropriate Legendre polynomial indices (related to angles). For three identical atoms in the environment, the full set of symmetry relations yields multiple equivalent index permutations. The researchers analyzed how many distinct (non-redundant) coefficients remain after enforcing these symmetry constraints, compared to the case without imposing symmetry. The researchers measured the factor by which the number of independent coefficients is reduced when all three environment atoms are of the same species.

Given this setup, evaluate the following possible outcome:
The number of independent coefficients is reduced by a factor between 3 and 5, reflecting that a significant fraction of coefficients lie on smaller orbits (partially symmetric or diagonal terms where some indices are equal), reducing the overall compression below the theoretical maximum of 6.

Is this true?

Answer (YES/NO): NO